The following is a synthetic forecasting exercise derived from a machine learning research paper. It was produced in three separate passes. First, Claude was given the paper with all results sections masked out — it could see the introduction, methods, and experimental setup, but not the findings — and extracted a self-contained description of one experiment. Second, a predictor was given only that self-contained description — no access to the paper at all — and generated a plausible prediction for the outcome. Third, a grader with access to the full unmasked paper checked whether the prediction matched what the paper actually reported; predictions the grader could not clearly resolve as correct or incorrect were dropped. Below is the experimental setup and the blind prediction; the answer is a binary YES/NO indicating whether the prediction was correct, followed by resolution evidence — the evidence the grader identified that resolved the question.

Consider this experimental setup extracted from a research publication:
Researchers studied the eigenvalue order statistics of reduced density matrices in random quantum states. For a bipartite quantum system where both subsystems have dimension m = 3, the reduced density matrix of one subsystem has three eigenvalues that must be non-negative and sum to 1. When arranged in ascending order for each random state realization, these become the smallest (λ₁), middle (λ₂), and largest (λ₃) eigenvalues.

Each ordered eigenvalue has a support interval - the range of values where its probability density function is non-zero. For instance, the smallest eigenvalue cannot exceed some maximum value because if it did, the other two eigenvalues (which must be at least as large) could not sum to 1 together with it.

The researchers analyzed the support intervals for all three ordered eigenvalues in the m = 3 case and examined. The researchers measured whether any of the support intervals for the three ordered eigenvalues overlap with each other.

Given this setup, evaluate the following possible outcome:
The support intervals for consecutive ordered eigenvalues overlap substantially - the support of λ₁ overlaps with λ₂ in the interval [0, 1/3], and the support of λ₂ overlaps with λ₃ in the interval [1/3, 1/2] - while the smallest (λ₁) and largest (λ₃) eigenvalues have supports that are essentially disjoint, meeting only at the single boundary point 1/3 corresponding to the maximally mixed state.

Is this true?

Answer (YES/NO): YES